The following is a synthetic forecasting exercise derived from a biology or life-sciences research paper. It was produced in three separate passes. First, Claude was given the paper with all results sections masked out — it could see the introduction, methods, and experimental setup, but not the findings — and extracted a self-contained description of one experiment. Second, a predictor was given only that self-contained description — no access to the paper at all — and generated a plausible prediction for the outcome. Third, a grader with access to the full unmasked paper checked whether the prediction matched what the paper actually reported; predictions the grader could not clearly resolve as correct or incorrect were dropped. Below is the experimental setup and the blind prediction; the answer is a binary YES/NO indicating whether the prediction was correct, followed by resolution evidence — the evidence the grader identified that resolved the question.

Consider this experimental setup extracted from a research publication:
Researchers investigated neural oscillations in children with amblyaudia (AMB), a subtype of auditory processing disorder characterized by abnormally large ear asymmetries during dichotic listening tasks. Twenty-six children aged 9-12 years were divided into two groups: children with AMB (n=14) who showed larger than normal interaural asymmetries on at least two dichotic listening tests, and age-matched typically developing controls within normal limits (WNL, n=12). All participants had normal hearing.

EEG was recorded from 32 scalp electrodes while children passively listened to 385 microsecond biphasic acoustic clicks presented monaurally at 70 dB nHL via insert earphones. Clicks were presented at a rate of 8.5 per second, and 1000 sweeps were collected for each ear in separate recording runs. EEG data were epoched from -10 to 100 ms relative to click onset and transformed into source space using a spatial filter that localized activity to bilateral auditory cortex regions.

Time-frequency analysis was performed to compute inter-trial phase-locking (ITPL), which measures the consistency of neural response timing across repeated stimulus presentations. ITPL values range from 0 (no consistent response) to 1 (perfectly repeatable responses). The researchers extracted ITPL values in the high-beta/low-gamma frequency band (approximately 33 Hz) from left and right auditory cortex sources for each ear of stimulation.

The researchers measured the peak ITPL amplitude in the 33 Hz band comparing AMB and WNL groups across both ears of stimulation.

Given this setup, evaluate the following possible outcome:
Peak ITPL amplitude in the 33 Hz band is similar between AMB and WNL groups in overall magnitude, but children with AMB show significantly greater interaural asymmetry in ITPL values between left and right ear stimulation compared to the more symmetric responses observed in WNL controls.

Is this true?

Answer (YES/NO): NO